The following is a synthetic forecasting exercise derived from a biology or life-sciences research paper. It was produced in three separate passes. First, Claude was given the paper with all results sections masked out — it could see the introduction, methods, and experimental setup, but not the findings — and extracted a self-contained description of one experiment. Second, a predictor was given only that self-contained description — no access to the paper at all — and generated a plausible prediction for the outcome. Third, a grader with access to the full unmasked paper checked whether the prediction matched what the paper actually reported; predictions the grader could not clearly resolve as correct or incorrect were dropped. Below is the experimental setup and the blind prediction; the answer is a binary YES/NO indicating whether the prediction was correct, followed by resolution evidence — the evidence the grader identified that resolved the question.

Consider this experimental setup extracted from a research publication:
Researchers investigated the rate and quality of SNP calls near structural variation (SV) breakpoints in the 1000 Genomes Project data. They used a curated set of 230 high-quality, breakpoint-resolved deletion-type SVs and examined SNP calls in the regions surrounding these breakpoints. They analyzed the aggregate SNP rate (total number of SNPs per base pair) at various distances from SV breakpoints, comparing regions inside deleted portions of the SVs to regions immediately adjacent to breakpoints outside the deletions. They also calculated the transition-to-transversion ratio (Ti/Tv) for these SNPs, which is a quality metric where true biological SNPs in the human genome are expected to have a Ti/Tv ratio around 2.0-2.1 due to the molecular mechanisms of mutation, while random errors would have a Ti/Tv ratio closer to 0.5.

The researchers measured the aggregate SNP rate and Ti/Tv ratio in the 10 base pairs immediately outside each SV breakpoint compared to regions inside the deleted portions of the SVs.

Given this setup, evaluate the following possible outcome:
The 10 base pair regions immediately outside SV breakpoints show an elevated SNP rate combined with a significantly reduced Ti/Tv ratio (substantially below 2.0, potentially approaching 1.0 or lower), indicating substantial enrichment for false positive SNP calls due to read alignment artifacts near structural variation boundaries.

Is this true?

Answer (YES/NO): YES